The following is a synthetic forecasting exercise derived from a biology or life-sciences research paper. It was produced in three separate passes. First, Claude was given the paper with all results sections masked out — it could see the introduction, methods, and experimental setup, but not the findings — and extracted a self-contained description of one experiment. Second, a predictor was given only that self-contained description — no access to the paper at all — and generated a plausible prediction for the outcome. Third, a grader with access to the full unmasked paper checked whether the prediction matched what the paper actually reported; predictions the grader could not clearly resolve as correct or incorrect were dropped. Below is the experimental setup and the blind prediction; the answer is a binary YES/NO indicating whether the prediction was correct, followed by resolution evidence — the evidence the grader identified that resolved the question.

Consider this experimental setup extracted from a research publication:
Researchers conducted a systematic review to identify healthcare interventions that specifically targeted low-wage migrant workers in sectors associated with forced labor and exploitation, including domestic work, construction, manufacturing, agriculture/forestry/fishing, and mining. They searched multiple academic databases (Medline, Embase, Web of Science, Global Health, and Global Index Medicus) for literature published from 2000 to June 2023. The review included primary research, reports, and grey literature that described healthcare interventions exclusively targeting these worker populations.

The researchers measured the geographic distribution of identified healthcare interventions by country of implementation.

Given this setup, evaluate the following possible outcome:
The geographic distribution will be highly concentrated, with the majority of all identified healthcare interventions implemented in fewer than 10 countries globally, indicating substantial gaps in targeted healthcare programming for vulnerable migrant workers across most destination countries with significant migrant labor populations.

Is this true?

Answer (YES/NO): YES